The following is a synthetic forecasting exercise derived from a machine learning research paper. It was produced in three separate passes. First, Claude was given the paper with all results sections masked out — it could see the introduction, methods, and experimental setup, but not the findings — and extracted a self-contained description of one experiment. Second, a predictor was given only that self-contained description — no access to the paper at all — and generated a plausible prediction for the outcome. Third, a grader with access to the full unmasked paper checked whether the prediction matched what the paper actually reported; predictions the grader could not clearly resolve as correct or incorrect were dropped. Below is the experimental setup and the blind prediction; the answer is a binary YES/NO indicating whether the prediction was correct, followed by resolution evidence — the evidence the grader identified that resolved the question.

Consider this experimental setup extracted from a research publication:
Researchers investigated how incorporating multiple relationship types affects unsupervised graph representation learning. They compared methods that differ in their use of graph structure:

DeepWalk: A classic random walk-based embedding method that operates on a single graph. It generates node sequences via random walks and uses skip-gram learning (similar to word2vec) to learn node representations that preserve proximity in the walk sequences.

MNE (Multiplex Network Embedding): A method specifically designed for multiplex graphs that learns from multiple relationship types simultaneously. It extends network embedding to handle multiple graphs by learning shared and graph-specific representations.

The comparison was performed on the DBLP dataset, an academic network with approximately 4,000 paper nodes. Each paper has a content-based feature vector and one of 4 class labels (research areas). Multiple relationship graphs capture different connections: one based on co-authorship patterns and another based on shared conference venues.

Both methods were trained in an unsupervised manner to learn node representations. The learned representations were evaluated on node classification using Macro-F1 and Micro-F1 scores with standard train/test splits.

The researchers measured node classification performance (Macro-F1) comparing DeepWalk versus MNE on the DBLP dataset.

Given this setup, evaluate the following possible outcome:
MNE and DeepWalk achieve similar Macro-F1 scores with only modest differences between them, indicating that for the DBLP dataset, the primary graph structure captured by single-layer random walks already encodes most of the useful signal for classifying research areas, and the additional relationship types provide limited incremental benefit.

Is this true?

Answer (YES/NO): YES